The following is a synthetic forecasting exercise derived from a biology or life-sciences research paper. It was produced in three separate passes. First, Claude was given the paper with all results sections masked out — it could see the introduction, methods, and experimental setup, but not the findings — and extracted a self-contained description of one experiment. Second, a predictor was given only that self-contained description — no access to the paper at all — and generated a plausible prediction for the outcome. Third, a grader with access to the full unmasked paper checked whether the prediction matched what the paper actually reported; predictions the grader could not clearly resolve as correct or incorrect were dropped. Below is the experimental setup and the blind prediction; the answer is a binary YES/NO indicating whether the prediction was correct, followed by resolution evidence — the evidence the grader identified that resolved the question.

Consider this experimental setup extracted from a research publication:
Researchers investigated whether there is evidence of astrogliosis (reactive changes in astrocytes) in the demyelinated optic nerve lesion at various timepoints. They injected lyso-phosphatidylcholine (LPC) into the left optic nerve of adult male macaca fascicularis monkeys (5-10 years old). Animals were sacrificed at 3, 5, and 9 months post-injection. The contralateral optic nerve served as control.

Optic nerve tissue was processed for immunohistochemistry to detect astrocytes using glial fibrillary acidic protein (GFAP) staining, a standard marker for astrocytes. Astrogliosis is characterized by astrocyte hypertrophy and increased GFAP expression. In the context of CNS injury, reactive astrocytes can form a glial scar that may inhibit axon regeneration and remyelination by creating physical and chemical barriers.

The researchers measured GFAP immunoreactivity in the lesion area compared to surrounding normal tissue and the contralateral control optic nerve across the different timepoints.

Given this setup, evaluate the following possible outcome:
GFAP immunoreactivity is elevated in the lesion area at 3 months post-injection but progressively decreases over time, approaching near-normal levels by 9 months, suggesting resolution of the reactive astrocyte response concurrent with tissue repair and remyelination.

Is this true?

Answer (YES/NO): NO